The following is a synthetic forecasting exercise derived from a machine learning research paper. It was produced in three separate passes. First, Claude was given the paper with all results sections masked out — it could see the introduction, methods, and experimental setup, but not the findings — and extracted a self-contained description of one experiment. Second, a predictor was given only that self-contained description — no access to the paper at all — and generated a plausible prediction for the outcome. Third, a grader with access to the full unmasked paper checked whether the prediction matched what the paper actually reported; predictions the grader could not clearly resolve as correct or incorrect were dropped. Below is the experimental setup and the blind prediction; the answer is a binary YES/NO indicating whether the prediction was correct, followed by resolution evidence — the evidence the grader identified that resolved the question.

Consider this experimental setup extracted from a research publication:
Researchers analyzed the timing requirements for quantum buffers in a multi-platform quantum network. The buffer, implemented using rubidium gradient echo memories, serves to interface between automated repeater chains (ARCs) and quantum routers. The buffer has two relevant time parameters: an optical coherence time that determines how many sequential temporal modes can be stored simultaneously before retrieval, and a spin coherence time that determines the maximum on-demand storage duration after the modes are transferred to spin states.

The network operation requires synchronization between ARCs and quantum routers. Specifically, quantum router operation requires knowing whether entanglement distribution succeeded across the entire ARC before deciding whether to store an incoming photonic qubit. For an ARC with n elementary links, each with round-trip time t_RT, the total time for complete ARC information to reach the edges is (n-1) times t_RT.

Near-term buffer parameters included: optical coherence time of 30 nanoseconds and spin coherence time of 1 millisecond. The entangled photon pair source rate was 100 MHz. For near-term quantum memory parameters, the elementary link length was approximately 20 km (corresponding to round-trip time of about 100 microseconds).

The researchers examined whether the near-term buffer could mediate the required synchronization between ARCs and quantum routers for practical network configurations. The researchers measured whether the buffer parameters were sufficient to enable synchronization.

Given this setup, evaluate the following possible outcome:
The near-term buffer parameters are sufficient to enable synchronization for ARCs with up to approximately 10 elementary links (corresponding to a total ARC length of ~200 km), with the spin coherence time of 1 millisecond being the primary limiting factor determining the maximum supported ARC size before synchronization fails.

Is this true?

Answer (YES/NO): NO